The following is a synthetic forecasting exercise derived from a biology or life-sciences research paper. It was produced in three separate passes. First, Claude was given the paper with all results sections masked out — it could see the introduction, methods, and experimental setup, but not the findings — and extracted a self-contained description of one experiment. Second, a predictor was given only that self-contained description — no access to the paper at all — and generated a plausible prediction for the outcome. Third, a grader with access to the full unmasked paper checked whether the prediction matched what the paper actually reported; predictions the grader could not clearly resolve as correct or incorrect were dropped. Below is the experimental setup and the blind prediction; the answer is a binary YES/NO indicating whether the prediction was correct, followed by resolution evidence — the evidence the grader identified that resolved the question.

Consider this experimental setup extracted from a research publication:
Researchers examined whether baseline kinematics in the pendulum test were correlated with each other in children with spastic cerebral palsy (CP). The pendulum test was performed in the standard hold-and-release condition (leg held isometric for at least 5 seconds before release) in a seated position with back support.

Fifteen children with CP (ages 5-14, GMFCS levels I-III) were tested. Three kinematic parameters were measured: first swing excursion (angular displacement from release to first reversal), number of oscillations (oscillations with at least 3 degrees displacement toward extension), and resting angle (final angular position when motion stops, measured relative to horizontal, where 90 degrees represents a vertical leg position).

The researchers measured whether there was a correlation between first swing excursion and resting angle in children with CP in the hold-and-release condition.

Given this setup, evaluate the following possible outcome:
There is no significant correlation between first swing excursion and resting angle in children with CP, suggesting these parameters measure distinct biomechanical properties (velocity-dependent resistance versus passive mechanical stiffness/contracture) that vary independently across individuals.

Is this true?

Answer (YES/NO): YES